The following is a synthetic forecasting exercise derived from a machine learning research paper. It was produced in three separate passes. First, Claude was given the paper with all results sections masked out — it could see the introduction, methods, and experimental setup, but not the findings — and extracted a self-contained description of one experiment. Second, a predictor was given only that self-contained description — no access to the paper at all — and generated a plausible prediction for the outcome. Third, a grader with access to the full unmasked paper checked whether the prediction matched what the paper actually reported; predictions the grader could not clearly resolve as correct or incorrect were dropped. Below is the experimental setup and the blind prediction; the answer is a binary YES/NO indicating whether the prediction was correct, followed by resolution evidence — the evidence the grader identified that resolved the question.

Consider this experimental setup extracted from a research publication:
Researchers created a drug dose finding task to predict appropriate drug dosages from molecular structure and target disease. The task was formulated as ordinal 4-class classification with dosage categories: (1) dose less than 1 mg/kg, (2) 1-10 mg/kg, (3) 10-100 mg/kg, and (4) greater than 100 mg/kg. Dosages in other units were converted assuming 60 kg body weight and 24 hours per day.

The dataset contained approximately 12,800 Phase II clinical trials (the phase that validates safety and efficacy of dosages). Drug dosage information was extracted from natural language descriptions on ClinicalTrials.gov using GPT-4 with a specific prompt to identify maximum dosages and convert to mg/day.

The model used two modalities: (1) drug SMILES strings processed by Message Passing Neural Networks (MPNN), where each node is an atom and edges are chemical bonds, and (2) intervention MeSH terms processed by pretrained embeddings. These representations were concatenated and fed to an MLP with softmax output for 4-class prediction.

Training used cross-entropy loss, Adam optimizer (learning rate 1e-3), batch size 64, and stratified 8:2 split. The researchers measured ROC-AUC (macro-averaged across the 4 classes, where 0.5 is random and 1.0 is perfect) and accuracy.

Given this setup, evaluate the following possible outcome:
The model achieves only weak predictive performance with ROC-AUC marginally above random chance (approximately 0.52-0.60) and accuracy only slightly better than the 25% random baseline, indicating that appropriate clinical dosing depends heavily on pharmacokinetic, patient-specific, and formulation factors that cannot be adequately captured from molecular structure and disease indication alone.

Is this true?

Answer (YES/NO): NO